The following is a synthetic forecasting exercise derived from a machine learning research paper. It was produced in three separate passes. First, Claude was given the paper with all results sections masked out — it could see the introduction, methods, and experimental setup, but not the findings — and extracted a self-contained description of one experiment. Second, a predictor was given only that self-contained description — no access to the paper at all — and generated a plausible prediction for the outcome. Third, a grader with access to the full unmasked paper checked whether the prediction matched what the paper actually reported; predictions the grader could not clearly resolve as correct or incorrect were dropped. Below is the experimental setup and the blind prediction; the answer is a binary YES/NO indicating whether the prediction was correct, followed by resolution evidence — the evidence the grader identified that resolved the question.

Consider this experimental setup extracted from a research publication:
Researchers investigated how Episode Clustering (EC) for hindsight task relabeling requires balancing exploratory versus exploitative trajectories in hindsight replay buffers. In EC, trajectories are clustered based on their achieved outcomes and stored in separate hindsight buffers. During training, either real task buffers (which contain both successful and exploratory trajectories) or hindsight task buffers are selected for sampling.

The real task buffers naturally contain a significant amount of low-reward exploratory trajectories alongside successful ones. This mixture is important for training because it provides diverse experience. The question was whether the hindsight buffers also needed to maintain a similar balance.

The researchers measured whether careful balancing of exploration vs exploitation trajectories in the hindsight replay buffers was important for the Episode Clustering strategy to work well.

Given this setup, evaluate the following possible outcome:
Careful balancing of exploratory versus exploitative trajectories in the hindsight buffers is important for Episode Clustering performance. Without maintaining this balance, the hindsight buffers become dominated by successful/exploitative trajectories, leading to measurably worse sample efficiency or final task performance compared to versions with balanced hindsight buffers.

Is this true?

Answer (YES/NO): YES